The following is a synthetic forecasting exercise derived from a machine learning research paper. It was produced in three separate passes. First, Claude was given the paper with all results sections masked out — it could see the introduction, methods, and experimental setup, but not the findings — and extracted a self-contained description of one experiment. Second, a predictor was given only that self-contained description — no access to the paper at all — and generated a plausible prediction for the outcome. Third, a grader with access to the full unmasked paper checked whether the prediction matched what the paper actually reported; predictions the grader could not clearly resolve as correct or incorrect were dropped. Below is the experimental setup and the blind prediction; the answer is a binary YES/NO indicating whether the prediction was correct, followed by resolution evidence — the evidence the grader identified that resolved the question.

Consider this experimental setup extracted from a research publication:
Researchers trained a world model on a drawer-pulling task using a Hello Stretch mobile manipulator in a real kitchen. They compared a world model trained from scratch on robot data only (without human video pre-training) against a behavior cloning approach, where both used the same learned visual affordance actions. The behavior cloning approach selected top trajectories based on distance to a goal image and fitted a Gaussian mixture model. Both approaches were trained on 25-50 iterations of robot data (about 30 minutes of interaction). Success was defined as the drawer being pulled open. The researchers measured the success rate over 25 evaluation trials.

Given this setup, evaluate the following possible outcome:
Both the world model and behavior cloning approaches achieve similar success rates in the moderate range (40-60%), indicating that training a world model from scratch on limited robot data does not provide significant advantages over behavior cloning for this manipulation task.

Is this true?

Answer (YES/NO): NO